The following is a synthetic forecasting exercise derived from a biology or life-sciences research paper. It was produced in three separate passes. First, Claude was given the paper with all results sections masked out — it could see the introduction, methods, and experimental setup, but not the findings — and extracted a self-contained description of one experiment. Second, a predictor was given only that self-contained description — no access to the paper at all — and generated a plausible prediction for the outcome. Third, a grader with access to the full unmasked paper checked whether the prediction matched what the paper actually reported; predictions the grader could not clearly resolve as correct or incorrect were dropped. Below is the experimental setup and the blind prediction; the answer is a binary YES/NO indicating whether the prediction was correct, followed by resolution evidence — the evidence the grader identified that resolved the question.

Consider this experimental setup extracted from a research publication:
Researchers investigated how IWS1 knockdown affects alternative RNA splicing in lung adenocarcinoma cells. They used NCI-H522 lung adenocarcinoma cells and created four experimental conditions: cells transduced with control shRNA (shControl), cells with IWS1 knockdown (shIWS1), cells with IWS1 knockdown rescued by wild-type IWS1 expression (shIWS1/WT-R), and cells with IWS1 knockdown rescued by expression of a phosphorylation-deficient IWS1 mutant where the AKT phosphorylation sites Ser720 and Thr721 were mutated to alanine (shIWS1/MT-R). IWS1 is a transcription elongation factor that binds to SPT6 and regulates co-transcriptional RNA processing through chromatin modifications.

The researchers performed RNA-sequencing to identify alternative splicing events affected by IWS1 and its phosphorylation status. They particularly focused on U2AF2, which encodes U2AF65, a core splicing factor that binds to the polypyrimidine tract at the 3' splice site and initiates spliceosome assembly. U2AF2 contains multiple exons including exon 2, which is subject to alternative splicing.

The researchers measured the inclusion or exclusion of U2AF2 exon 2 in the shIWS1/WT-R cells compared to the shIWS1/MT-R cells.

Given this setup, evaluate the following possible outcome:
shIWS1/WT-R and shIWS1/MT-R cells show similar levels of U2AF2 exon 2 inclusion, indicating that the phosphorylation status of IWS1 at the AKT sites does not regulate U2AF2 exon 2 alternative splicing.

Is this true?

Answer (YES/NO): NO